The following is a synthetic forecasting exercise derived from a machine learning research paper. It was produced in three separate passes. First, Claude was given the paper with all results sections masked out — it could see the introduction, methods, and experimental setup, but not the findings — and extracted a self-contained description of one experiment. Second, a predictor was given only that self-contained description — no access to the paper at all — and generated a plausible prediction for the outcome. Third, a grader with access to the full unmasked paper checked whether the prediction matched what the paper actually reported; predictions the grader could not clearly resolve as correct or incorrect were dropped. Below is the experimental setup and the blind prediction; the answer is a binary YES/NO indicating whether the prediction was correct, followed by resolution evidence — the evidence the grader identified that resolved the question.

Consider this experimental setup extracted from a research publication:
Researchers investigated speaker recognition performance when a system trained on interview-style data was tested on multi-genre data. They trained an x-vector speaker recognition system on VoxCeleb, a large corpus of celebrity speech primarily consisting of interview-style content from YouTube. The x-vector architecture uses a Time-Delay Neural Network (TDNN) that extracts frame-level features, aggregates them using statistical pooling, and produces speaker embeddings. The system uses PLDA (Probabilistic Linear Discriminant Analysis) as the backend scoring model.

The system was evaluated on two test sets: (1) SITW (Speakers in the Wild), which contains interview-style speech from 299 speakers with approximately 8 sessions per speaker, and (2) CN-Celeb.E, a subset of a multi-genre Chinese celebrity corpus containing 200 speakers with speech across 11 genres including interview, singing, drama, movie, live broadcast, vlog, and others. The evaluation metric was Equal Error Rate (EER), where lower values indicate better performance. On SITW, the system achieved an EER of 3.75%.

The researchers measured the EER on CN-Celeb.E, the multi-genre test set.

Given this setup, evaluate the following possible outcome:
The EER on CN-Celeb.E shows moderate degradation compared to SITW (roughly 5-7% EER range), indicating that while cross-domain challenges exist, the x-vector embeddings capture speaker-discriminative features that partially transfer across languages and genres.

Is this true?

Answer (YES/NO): NO